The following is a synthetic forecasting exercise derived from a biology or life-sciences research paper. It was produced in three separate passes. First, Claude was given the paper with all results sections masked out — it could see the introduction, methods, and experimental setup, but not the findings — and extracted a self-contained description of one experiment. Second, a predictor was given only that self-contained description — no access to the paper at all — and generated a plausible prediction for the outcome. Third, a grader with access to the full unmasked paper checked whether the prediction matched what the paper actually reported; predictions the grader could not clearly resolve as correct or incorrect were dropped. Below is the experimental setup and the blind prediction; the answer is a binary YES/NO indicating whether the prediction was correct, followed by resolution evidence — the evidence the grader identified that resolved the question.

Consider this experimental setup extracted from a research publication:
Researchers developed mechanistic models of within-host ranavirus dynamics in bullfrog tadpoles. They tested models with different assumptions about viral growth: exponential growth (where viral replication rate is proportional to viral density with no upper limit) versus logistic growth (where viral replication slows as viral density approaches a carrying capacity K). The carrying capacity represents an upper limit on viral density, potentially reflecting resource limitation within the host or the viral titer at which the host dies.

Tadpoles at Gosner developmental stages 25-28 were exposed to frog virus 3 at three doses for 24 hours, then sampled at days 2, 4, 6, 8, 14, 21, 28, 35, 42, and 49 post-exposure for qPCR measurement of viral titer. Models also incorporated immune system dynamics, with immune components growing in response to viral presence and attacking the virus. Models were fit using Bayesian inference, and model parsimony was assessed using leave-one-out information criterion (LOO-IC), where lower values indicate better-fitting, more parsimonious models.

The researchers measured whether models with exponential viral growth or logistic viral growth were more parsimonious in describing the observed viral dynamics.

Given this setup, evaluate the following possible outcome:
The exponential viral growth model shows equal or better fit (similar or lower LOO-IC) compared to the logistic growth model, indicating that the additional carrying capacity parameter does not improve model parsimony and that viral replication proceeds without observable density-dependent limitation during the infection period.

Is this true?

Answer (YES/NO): YES